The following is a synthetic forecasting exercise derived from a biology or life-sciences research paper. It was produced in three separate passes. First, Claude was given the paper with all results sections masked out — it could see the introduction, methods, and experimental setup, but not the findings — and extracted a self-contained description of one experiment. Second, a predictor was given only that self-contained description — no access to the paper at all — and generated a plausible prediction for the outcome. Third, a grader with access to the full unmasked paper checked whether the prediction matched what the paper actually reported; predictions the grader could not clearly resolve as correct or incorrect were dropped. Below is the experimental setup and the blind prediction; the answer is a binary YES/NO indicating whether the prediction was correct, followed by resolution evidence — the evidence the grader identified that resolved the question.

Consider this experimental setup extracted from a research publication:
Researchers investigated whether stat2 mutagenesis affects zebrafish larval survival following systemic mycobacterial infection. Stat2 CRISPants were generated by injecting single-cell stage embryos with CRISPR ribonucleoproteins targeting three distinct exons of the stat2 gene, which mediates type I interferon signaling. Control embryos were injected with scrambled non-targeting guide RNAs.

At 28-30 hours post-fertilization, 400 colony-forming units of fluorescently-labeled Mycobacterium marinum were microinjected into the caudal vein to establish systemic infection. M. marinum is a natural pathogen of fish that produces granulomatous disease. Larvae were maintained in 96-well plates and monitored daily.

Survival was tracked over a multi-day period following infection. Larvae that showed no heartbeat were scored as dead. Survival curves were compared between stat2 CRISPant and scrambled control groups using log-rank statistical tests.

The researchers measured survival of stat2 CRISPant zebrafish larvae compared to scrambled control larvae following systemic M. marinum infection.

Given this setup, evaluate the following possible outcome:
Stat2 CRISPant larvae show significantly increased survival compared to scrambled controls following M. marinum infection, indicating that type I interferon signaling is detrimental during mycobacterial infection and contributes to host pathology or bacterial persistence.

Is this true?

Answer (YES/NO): NO